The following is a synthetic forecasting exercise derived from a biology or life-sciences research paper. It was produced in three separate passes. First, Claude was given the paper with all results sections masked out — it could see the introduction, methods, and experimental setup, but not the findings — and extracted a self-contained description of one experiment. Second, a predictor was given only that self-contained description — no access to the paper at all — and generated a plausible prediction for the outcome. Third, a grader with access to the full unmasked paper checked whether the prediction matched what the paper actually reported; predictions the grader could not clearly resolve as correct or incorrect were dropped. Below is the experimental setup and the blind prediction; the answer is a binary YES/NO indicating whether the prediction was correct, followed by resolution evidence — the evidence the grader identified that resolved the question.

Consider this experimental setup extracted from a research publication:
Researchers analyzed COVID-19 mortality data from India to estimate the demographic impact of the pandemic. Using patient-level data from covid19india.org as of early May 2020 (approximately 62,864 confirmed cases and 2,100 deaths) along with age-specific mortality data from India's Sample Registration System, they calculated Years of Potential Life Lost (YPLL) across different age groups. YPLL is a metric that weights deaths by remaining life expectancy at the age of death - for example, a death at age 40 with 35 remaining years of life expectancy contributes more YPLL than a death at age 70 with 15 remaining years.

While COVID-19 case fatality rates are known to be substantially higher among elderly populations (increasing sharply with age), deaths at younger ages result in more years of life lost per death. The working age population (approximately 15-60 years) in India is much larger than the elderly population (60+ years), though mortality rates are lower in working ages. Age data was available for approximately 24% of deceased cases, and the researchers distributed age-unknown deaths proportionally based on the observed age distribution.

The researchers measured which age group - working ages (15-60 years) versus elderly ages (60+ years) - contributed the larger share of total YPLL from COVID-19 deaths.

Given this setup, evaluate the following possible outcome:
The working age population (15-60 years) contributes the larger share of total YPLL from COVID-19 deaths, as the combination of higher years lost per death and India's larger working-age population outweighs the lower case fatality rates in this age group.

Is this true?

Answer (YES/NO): YES